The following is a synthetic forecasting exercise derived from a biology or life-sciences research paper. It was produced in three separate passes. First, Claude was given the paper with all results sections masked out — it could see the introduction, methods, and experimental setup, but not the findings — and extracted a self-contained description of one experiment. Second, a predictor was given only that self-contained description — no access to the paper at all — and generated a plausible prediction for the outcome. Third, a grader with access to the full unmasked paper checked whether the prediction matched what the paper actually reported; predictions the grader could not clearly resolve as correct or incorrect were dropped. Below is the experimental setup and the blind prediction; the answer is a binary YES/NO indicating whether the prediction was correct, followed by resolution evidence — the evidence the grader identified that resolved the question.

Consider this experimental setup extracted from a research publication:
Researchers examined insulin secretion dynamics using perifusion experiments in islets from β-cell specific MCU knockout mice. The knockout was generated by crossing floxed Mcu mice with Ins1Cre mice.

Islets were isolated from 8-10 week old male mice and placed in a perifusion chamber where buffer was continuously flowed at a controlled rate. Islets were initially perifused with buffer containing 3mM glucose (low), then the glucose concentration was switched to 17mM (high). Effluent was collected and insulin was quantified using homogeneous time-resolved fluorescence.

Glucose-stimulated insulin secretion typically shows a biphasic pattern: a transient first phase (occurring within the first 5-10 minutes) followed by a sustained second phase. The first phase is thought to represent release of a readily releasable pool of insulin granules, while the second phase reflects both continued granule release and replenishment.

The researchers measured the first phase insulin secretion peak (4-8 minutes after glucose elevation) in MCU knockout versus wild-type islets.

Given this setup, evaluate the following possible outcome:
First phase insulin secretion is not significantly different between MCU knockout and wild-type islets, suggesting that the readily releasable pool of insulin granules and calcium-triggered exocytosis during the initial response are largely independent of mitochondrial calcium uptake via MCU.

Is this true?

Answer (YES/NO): NO